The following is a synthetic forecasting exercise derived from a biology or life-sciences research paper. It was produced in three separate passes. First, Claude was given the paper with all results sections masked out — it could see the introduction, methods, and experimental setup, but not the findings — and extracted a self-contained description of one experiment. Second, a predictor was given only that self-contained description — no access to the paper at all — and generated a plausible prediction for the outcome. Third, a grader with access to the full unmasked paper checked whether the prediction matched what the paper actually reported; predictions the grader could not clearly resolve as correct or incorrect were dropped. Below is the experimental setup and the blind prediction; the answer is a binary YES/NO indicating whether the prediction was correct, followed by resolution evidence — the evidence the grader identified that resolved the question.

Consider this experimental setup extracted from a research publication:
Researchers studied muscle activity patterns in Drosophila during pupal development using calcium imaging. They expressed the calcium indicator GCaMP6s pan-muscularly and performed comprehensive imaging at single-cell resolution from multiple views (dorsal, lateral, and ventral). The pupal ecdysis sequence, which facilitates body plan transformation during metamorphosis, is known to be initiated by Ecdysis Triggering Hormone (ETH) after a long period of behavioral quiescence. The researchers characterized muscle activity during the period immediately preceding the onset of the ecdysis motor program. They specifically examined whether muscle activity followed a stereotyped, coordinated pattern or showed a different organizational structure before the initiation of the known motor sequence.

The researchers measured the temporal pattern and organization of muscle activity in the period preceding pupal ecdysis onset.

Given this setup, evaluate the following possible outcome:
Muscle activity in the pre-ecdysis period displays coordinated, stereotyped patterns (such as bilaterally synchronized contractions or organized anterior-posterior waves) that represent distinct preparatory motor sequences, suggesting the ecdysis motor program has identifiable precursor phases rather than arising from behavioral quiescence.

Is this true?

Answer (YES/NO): NO